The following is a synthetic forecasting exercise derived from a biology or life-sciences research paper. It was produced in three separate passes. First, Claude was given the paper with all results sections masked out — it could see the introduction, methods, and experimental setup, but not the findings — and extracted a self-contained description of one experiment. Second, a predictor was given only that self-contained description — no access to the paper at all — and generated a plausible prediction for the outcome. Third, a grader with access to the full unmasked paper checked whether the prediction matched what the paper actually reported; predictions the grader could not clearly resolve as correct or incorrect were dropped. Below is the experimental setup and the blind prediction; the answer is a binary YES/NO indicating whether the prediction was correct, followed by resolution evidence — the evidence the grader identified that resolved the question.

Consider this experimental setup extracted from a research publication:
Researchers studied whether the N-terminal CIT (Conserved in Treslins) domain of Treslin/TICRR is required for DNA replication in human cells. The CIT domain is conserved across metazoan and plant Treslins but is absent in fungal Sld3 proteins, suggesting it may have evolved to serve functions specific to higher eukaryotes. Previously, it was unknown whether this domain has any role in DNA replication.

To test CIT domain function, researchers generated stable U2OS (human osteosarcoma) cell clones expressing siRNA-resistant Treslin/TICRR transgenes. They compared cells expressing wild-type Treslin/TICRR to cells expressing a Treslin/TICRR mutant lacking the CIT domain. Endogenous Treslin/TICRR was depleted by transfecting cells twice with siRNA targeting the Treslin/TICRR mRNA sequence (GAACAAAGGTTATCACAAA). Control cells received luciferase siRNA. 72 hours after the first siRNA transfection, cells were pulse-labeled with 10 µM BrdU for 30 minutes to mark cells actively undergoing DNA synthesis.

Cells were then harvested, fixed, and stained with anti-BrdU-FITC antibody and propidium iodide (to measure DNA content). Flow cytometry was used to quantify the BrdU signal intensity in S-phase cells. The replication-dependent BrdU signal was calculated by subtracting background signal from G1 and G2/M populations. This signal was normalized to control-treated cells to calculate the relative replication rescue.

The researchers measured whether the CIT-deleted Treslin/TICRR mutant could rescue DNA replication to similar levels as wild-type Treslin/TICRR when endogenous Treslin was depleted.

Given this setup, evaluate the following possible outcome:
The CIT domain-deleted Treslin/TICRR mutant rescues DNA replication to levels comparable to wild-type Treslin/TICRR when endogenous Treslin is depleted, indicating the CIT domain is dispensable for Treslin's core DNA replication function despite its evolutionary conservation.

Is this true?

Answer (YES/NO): YES